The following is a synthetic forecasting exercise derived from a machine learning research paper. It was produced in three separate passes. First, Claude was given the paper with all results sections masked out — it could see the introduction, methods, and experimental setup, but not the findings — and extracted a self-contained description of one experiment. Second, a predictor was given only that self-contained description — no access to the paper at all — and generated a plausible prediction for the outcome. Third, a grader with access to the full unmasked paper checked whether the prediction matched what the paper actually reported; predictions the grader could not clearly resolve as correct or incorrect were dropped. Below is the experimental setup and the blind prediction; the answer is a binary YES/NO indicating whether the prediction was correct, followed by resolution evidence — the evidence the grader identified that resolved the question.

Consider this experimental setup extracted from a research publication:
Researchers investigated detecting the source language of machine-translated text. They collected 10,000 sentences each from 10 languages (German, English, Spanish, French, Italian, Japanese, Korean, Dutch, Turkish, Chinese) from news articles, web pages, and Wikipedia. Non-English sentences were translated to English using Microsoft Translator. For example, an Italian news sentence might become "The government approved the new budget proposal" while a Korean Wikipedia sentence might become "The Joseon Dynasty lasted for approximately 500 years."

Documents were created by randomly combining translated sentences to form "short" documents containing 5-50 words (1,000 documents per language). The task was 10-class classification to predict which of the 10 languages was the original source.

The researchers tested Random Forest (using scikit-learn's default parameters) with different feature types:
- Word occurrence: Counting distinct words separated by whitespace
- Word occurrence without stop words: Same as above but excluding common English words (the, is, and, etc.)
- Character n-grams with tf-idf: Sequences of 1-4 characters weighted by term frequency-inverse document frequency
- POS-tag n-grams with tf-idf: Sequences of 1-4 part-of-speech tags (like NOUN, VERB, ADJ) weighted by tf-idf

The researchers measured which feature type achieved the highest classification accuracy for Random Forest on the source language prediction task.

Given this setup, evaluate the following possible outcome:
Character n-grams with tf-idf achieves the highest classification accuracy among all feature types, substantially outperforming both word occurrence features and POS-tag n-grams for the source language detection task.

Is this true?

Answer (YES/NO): NO